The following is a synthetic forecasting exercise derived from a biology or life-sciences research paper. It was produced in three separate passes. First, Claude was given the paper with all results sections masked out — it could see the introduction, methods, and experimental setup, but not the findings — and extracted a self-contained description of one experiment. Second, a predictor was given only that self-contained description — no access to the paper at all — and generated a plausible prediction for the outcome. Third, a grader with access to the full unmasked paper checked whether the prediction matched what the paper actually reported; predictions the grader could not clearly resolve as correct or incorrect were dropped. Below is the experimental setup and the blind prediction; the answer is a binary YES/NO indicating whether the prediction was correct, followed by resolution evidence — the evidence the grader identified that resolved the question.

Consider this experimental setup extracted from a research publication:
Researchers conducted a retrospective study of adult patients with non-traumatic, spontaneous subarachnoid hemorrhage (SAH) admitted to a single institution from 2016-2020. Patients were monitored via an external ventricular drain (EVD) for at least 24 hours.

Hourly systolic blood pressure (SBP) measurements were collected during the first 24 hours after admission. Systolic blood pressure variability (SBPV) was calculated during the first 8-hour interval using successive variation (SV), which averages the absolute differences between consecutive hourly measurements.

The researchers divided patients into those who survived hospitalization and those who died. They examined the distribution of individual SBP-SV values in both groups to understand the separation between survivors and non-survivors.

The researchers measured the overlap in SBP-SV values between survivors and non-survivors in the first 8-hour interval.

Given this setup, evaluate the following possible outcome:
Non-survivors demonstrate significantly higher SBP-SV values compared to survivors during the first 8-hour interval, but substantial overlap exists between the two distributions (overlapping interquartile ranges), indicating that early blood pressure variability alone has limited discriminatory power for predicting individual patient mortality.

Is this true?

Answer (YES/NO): YES